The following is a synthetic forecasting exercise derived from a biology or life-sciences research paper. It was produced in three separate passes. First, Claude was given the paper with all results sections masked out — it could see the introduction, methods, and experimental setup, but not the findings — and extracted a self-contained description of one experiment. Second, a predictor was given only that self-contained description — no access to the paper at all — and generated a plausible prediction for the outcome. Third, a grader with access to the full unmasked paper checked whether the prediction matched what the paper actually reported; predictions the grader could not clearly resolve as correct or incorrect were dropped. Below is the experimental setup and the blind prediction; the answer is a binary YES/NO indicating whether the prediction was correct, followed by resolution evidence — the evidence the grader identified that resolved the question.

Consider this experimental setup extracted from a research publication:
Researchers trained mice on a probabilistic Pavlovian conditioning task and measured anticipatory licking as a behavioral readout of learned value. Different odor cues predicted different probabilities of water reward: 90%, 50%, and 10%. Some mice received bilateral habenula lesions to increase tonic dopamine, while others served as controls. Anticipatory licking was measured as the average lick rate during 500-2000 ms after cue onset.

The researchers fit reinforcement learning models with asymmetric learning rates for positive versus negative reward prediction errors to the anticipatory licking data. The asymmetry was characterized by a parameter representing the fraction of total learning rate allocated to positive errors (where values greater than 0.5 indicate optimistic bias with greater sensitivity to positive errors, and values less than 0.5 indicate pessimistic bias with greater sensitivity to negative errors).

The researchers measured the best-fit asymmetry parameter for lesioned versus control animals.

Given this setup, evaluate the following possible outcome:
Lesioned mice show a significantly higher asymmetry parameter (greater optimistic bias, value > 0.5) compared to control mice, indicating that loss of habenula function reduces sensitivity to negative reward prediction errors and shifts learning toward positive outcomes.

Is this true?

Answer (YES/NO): YES